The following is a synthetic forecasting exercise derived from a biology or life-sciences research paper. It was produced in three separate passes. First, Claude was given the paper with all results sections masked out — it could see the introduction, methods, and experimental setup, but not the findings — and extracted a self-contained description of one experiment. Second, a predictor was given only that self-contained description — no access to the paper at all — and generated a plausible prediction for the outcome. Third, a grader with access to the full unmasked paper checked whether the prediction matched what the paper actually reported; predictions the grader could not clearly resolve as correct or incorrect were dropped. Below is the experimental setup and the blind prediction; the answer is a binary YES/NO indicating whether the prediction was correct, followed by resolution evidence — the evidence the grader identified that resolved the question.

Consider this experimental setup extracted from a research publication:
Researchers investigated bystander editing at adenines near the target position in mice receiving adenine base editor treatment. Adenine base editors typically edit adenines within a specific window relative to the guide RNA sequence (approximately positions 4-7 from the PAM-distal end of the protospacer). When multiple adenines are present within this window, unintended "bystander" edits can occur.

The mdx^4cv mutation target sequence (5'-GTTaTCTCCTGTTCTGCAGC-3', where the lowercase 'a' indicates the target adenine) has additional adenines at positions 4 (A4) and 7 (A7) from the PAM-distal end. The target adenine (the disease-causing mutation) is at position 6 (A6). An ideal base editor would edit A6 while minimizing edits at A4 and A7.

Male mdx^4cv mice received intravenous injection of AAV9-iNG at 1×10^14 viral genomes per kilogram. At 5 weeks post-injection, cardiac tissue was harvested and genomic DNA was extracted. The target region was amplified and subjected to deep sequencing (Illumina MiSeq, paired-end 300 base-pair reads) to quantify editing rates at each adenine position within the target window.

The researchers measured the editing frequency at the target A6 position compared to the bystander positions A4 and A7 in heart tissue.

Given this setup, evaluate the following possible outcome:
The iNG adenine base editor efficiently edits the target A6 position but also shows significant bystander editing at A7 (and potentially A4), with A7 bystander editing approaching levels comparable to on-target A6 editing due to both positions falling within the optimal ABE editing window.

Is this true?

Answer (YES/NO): NO